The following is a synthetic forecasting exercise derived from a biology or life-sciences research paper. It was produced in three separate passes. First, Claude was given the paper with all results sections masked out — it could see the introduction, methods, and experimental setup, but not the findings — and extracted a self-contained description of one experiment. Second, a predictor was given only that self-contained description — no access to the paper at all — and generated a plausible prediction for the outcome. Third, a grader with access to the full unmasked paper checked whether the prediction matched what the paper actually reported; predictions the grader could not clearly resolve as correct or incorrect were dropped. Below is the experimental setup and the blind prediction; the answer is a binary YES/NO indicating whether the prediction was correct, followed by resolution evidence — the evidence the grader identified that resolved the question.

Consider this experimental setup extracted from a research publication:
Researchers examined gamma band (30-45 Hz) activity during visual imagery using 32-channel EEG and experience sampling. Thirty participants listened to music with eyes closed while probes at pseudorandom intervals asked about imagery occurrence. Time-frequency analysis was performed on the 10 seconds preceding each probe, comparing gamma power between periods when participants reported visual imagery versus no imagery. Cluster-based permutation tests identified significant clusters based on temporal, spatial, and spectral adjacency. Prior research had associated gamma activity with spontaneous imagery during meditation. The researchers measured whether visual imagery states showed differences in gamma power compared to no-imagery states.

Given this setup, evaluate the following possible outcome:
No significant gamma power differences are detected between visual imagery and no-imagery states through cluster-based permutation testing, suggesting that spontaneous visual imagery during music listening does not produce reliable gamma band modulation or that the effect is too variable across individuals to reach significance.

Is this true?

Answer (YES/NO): NO